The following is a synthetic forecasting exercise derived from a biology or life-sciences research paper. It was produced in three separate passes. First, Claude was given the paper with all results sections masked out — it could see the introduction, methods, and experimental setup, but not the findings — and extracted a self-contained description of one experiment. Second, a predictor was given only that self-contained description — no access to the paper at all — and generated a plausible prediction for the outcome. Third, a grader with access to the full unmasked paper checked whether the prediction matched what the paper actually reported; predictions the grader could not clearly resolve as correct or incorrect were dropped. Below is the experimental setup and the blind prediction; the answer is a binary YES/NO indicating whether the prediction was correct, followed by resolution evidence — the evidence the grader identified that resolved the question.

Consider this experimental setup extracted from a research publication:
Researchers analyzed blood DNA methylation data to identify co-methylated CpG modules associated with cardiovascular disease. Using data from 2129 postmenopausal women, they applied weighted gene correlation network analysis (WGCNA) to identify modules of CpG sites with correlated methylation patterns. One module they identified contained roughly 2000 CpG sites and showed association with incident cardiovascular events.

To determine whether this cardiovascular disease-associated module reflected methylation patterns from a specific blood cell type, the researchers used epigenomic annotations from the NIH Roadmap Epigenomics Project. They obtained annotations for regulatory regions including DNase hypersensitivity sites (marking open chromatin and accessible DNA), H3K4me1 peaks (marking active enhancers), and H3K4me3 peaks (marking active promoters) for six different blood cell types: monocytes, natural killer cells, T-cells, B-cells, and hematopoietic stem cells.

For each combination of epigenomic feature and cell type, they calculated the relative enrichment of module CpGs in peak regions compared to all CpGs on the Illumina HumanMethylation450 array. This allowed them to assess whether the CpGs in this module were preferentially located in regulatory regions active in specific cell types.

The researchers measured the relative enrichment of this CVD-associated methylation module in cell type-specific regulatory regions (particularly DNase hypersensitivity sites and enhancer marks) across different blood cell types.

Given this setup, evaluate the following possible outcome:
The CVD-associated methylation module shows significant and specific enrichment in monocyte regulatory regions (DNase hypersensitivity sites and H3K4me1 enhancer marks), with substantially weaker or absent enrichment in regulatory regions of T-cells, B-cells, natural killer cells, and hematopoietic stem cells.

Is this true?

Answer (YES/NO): YES